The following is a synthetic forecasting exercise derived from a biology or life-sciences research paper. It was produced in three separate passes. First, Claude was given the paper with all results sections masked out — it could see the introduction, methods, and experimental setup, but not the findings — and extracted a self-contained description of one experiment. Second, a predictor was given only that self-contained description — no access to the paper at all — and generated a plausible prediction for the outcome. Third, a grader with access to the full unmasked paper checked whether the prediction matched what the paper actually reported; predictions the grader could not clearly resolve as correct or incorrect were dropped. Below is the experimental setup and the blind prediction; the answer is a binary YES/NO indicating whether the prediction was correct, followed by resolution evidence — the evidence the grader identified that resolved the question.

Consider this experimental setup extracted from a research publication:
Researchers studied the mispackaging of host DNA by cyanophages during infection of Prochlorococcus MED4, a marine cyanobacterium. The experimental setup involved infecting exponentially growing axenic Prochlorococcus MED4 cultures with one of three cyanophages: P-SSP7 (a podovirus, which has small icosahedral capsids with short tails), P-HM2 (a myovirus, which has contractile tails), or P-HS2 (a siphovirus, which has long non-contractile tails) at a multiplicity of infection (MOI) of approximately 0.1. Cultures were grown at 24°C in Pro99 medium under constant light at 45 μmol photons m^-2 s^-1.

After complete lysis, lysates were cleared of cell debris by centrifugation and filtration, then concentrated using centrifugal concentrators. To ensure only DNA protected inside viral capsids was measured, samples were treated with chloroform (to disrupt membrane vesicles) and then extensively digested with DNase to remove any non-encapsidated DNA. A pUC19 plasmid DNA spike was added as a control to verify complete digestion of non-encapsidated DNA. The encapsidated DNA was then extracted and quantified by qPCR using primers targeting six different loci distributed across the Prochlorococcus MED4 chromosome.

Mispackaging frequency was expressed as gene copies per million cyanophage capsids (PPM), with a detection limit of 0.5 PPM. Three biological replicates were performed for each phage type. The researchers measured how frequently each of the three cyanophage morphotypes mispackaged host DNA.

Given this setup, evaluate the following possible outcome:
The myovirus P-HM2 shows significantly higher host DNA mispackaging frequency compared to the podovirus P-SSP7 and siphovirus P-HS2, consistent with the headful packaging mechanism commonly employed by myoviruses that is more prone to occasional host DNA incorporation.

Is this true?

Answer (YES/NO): NO